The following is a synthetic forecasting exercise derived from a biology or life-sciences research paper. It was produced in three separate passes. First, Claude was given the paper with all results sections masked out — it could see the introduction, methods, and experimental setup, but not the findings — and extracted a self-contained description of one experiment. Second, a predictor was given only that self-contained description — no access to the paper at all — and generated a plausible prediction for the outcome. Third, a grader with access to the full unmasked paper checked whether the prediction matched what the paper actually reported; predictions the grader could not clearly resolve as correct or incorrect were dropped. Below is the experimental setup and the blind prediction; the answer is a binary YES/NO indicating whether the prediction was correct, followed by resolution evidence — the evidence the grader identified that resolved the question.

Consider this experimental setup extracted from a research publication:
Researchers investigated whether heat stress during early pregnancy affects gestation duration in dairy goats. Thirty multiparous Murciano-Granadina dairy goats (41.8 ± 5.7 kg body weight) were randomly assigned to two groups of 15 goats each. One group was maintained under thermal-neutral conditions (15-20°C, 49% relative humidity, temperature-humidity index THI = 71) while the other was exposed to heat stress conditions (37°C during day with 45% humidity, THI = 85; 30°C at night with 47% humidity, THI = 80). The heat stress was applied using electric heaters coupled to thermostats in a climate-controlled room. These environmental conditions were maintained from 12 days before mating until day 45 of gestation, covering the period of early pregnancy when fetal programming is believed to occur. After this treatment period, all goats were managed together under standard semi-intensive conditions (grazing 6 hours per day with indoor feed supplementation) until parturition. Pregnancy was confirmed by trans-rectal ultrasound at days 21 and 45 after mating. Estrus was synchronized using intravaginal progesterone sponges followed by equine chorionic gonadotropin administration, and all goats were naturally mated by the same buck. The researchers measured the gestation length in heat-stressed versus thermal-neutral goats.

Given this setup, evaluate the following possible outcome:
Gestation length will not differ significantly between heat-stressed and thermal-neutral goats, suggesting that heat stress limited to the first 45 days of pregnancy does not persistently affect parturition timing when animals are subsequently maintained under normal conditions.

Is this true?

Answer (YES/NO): NO